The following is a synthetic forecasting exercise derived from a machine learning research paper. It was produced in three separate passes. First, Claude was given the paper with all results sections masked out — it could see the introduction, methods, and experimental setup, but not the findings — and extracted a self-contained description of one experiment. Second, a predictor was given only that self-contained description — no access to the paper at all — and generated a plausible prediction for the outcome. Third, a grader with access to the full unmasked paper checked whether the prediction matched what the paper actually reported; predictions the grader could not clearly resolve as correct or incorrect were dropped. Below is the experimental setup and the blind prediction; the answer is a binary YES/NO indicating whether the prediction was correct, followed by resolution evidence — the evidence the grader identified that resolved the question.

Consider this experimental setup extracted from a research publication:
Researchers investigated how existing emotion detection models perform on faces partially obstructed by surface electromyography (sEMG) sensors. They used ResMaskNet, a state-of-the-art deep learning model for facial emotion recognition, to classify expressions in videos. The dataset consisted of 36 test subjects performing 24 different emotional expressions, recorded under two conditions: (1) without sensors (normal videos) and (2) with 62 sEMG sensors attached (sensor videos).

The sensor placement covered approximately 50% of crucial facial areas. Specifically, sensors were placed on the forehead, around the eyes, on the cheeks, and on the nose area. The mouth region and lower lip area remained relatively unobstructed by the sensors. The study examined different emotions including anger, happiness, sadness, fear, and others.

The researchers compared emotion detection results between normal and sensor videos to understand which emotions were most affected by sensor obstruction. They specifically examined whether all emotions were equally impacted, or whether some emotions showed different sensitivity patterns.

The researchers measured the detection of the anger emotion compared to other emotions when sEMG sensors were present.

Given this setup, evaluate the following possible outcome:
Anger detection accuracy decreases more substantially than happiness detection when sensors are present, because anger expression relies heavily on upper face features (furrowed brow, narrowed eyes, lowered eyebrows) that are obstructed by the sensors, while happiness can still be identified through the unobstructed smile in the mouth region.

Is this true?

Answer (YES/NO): NO